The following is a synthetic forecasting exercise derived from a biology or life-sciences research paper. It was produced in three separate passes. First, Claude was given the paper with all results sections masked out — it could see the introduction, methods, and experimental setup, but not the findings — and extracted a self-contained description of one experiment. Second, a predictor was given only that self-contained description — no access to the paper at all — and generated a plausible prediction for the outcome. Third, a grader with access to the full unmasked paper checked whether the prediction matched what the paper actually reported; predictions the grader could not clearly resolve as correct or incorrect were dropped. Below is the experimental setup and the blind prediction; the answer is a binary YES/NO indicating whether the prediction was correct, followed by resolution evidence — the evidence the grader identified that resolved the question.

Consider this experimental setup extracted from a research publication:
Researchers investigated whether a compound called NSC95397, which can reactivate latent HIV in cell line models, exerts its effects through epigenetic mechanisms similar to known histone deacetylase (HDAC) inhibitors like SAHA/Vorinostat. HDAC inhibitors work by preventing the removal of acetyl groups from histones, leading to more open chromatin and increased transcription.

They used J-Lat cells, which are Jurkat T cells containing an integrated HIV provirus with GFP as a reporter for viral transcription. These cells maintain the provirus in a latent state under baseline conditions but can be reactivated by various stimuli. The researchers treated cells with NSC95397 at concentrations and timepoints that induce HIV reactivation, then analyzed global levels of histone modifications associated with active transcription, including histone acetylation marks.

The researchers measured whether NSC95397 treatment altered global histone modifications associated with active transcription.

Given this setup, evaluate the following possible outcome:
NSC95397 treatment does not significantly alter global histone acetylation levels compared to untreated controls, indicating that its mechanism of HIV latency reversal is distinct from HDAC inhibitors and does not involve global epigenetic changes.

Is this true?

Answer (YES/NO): YES